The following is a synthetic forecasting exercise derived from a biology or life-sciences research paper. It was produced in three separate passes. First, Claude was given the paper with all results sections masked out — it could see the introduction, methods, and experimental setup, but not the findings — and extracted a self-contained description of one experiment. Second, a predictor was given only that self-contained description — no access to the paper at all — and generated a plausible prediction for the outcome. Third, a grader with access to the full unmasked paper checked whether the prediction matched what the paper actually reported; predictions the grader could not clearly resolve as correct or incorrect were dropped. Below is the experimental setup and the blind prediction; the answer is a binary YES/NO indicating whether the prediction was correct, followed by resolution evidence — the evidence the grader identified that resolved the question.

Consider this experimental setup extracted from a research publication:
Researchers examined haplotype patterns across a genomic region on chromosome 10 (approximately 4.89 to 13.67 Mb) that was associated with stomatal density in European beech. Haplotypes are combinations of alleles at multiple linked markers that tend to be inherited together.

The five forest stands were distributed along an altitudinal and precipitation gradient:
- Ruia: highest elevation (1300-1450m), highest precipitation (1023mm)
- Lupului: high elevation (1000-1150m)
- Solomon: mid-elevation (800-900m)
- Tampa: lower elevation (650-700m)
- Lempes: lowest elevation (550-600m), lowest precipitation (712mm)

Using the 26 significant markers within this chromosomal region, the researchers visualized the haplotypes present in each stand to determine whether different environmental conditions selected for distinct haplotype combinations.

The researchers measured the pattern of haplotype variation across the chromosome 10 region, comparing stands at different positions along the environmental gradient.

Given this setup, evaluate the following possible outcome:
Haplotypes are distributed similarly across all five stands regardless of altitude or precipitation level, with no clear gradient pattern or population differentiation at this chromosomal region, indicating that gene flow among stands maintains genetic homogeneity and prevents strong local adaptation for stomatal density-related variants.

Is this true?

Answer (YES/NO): NO